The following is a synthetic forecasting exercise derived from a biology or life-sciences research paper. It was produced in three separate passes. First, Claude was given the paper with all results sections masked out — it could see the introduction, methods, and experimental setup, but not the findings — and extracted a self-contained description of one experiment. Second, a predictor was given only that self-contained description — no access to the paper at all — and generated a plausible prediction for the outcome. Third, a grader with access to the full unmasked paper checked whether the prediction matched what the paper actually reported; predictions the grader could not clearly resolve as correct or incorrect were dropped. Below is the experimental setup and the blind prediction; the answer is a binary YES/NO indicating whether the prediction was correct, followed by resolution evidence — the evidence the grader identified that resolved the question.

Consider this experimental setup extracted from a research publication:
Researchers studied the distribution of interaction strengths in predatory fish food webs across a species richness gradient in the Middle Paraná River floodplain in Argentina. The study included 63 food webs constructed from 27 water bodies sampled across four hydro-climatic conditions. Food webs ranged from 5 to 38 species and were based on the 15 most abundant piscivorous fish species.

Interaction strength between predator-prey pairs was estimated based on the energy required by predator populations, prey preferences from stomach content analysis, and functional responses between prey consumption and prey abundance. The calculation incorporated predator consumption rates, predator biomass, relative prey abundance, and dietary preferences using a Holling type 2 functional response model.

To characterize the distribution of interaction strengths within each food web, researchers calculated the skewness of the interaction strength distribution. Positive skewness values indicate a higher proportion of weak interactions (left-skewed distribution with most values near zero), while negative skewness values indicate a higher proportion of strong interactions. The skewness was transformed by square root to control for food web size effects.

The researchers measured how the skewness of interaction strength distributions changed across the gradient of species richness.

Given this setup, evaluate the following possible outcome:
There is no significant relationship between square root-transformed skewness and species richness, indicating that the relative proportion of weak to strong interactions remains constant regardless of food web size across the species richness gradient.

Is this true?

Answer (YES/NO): NO